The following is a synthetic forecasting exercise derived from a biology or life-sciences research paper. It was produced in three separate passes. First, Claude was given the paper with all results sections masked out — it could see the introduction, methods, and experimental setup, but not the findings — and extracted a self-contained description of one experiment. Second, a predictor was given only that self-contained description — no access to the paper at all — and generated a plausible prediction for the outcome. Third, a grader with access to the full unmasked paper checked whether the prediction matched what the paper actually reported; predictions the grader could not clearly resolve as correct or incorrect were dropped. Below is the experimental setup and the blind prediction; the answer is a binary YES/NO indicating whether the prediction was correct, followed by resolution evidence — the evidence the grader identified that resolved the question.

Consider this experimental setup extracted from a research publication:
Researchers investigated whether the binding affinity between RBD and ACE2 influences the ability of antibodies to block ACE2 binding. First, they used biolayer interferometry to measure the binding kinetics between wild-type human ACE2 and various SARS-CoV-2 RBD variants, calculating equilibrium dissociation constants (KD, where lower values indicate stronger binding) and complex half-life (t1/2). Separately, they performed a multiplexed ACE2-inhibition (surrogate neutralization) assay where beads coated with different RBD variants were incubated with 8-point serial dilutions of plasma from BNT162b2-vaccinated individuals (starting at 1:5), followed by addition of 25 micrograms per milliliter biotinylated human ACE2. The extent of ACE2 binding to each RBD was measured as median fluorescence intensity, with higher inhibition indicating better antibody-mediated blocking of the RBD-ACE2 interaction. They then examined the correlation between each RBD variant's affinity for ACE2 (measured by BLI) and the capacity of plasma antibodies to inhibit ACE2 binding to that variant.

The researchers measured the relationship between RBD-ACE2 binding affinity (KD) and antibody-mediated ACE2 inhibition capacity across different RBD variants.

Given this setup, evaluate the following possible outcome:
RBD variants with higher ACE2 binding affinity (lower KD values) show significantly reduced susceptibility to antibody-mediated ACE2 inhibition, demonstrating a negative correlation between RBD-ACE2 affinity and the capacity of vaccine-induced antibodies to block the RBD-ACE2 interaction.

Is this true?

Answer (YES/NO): YES